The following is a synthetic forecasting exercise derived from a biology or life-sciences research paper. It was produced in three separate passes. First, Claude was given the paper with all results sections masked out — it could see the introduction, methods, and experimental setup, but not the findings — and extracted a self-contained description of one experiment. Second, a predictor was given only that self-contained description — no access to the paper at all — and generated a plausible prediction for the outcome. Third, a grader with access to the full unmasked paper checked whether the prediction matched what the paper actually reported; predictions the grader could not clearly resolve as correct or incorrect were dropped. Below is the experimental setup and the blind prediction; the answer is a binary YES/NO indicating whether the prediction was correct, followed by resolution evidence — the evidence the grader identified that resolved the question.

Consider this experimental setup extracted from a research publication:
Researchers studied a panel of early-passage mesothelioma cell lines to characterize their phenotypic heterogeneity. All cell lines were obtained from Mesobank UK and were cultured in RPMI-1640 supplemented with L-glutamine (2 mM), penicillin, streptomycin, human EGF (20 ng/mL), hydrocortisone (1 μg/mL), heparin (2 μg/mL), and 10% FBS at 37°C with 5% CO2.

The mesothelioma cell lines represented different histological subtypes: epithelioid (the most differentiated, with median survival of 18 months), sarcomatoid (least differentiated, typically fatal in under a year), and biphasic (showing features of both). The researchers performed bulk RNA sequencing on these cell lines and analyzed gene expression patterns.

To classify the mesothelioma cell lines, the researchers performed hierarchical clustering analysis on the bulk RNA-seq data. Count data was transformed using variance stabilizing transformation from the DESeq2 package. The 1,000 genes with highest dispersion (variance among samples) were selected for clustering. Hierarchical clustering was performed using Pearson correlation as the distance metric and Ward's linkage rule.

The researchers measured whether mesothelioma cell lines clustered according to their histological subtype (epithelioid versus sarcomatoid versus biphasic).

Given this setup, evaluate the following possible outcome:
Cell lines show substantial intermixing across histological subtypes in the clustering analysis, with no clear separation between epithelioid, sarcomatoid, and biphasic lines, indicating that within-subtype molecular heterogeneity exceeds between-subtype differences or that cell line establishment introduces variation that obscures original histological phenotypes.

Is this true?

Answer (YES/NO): YES